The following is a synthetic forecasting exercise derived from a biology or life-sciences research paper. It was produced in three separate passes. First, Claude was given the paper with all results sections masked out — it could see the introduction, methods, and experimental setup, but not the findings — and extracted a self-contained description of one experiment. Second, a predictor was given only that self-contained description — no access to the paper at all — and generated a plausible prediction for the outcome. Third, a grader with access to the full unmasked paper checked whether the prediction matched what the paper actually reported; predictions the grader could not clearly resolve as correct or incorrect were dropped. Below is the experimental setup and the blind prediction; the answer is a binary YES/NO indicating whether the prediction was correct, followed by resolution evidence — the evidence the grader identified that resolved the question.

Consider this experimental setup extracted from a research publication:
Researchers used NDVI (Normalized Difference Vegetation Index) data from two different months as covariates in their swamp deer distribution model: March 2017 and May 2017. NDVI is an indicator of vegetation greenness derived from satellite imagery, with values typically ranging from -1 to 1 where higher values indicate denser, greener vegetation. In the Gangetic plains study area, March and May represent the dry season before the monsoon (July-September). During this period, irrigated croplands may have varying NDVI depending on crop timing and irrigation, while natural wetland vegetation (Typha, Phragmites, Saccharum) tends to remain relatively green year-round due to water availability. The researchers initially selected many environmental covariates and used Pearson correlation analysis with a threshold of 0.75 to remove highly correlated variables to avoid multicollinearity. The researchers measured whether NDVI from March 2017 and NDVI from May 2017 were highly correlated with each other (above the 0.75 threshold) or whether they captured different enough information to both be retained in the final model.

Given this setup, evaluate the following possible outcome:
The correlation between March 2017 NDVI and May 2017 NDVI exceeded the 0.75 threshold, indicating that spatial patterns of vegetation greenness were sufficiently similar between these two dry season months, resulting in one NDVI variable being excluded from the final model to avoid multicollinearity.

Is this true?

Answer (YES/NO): NO